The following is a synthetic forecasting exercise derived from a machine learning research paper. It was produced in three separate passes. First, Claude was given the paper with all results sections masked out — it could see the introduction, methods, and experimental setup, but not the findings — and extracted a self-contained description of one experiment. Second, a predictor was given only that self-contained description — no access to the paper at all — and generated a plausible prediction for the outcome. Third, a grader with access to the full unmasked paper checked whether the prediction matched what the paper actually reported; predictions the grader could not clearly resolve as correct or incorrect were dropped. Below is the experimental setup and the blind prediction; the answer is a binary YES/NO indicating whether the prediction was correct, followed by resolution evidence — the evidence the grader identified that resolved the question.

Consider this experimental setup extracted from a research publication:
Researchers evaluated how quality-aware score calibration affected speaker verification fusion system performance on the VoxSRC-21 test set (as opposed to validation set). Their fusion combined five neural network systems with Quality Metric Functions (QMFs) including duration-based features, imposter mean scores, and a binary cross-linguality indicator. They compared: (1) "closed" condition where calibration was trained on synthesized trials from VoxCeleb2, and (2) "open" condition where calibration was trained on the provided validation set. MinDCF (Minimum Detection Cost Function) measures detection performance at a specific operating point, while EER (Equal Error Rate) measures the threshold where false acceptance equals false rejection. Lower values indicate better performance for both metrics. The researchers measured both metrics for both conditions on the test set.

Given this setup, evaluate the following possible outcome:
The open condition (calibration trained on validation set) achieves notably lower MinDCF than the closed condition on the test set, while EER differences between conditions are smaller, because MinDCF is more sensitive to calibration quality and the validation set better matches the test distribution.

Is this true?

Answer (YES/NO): NO